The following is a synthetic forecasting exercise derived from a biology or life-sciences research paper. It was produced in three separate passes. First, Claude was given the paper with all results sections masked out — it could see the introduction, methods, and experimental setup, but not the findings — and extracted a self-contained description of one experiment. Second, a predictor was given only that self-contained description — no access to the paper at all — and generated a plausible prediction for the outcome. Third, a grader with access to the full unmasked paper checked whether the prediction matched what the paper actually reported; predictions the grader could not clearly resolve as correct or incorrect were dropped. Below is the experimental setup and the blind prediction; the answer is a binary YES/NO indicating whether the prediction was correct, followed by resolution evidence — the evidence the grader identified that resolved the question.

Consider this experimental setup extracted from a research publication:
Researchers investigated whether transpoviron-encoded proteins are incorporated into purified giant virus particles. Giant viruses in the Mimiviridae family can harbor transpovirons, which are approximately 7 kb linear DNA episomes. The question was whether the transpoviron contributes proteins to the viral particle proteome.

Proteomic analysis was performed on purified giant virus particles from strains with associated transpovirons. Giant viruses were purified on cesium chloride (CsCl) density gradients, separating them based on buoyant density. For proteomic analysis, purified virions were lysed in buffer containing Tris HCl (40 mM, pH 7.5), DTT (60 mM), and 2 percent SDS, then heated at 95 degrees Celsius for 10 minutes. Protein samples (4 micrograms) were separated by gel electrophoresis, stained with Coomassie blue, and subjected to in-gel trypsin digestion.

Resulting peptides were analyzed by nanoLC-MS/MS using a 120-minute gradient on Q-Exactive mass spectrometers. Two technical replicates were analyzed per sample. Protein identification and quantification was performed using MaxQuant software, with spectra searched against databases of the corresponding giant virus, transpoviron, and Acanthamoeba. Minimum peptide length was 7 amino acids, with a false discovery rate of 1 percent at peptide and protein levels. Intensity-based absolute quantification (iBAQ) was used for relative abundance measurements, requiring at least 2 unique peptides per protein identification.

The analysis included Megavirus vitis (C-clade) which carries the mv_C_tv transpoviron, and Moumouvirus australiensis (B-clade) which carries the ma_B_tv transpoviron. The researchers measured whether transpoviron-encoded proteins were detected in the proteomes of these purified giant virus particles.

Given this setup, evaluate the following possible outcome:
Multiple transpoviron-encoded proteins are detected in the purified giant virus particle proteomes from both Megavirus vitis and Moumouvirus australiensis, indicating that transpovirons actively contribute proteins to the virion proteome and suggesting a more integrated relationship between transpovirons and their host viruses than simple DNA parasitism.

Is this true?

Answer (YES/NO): NO